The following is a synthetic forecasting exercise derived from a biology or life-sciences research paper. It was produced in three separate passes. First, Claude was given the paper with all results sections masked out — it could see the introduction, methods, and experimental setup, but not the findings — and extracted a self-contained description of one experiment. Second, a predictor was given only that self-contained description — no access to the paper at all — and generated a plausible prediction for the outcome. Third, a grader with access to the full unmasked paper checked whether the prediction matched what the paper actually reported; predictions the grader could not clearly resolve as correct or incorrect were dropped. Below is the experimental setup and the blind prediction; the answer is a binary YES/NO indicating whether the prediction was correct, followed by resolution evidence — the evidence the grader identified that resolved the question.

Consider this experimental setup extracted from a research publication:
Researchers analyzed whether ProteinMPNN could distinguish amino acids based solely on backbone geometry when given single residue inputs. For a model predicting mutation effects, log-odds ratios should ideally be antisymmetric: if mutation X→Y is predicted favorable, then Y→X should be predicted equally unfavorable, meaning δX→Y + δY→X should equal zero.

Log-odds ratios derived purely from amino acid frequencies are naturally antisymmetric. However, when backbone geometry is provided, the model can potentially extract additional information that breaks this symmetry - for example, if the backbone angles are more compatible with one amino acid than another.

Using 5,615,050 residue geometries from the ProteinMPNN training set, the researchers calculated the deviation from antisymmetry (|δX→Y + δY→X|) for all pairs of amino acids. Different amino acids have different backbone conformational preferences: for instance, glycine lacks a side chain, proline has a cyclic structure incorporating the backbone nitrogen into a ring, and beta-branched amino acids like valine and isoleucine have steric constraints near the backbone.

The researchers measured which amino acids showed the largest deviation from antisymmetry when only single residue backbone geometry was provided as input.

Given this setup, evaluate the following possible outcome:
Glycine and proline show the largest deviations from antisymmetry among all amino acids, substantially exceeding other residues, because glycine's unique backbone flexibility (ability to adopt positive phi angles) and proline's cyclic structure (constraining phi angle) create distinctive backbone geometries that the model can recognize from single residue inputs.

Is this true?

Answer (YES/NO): NO